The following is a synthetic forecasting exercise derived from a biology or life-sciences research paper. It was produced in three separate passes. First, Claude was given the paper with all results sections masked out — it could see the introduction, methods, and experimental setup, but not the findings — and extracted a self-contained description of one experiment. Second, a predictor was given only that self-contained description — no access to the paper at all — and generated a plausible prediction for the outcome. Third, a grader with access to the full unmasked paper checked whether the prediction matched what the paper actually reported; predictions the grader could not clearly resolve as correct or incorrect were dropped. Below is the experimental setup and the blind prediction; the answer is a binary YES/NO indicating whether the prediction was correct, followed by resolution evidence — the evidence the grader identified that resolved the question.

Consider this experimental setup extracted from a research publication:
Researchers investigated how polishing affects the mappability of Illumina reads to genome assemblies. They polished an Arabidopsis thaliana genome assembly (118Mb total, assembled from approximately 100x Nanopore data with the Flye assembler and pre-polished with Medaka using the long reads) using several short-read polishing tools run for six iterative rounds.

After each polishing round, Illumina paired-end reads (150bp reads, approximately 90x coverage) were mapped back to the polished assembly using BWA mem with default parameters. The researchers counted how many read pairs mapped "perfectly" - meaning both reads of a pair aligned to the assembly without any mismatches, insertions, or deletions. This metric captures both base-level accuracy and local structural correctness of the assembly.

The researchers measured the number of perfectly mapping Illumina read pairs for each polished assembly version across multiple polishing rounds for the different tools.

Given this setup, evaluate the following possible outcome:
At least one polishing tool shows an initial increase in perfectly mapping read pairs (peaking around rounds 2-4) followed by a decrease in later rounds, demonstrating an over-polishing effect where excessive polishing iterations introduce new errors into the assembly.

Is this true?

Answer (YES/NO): NO